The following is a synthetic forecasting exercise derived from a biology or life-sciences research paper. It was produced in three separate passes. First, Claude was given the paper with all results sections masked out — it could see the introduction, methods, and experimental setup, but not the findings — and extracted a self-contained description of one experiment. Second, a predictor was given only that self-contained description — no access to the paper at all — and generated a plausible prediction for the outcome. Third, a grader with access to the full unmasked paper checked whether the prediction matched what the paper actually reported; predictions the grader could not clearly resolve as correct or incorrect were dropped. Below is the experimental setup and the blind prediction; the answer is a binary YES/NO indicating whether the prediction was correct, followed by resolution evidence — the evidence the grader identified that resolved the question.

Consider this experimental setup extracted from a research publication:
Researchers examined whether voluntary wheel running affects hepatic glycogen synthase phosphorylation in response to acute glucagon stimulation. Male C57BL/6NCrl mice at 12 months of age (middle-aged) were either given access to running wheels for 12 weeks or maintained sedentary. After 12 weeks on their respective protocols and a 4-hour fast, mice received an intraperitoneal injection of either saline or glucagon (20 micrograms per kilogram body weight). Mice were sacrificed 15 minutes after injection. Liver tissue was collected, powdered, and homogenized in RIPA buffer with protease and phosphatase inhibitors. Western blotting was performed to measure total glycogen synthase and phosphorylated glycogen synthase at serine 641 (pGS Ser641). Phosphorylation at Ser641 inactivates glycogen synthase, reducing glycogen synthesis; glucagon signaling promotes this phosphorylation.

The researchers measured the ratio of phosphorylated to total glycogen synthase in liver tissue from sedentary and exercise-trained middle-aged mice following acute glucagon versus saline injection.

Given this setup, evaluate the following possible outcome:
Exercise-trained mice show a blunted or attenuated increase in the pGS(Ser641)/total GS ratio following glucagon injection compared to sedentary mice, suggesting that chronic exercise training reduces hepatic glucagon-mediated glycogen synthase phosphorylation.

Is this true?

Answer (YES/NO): NO